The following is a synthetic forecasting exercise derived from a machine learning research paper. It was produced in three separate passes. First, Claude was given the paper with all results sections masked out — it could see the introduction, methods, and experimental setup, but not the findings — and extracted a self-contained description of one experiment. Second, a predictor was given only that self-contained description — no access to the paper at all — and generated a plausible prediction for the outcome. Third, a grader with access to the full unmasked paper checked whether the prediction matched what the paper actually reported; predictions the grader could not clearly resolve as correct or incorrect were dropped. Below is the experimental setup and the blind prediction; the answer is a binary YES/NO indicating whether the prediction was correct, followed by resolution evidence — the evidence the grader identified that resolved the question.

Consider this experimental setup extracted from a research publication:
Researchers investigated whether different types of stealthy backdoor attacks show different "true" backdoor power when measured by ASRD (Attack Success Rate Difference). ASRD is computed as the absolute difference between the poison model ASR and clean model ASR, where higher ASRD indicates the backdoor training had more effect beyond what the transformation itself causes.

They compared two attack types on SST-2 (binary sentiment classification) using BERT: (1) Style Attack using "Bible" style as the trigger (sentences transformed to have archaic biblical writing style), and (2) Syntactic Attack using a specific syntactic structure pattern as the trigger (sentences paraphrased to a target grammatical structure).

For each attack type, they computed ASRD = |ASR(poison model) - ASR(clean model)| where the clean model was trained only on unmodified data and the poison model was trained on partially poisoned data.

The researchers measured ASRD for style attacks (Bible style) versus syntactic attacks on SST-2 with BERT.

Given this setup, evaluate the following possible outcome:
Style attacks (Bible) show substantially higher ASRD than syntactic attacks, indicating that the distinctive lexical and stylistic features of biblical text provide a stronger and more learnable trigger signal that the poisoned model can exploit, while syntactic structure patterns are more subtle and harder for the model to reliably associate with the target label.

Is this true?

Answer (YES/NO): NO